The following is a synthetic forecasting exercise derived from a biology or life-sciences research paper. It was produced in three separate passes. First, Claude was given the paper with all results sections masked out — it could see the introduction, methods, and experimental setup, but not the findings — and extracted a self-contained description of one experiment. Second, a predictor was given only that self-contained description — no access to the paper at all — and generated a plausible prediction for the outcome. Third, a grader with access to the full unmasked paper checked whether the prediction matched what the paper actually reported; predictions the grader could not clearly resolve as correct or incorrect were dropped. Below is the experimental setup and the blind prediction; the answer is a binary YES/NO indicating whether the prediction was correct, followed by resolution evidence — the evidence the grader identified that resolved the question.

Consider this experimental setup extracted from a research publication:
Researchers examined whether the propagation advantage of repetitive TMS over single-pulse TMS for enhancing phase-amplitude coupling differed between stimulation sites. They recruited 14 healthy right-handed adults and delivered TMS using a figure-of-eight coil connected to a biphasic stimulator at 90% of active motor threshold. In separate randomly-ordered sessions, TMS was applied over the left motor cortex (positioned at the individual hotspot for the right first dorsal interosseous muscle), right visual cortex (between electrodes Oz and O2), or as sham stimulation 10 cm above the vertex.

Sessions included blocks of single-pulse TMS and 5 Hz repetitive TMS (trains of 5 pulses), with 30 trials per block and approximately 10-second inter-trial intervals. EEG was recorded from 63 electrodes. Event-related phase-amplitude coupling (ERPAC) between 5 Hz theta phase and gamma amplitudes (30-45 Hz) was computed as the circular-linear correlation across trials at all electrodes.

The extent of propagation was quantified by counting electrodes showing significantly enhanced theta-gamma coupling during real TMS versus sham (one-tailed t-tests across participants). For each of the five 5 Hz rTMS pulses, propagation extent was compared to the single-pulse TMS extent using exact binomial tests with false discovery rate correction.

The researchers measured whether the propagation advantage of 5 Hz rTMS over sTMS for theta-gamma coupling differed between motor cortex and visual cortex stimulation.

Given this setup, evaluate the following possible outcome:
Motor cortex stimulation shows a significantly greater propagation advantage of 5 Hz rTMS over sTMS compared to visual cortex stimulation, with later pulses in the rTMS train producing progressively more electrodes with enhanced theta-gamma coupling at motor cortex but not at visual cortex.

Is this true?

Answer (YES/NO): NO